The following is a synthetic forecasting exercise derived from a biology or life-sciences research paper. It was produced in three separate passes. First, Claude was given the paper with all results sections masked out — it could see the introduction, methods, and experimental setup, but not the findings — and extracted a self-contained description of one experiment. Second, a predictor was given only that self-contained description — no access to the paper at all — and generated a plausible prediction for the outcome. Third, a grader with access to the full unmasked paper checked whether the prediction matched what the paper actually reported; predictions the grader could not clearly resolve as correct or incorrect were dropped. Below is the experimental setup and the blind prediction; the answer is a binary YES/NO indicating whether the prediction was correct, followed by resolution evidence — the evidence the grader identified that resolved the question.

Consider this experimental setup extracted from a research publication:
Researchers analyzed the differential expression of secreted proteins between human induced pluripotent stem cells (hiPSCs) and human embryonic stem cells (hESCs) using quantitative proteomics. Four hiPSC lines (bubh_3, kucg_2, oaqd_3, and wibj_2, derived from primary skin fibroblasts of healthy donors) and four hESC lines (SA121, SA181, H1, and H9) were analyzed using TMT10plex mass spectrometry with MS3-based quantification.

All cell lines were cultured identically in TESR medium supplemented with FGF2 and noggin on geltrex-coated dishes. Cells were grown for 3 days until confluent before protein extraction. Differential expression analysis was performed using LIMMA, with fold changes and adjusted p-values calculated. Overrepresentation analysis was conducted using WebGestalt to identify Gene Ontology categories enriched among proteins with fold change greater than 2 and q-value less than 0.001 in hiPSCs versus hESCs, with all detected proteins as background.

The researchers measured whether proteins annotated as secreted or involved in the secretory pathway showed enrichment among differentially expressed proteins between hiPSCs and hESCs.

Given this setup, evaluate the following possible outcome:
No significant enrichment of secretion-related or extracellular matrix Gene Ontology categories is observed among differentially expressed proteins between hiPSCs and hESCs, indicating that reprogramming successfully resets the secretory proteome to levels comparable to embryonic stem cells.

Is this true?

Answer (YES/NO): NO